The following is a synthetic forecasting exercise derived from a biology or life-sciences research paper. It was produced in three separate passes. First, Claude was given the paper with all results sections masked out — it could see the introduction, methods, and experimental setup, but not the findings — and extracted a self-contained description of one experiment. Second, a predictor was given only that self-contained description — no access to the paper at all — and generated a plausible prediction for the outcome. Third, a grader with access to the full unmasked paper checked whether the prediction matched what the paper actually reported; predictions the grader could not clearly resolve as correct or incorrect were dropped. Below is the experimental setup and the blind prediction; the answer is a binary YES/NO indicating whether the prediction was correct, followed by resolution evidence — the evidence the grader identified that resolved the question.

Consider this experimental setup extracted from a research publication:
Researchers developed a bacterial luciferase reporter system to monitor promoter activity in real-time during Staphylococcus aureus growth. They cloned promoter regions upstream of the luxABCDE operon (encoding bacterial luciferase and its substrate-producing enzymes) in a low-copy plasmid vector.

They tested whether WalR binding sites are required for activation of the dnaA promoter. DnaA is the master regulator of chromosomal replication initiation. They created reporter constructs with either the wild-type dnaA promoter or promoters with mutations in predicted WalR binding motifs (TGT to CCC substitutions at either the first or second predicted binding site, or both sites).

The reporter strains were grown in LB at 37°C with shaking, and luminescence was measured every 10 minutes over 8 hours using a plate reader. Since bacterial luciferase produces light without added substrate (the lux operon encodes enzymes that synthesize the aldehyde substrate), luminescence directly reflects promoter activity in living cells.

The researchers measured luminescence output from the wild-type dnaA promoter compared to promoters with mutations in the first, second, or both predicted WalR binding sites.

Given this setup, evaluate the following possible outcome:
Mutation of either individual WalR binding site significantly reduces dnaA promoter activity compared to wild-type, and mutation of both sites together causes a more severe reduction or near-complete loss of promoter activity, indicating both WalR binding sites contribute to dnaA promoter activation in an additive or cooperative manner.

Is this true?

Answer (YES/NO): NO